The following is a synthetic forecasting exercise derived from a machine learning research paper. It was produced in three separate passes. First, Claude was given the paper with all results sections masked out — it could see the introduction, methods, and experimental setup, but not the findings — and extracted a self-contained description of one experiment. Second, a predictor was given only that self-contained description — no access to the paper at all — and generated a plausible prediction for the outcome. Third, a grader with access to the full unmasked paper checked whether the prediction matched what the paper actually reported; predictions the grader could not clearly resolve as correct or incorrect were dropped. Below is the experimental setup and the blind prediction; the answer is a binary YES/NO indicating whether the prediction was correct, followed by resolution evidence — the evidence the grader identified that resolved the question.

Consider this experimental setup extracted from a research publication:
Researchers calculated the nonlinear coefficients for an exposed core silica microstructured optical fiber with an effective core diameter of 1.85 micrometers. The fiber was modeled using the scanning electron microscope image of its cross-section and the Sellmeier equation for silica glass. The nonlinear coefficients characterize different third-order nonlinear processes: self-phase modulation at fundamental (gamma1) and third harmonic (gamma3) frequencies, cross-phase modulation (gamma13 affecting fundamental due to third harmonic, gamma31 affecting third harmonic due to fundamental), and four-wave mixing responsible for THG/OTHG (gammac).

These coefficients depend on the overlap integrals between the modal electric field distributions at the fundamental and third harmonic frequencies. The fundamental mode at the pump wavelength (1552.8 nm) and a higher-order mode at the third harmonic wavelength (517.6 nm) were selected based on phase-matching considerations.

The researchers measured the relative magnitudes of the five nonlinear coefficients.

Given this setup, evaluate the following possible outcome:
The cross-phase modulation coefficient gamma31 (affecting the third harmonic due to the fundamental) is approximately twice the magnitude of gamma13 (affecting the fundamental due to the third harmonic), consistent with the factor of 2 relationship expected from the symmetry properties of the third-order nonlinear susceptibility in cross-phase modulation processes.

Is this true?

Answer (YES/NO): NO